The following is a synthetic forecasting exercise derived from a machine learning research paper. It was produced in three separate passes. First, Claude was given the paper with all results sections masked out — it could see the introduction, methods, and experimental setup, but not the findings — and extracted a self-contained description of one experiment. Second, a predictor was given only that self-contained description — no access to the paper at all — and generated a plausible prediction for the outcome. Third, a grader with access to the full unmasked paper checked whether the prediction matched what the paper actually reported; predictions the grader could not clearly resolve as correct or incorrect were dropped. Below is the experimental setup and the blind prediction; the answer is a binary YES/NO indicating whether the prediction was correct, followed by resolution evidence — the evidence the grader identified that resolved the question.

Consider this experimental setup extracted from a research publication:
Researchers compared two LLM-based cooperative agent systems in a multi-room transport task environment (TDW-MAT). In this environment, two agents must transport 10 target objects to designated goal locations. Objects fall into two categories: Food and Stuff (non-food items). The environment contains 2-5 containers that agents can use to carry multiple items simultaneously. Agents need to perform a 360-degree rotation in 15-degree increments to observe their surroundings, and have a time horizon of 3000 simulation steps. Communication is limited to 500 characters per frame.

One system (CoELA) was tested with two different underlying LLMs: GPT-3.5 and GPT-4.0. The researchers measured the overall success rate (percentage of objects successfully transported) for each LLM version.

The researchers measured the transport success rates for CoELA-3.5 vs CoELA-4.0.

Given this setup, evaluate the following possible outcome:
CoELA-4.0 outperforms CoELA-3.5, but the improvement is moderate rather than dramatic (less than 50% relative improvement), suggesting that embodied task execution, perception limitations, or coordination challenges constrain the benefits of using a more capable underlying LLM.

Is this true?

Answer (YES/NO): YES